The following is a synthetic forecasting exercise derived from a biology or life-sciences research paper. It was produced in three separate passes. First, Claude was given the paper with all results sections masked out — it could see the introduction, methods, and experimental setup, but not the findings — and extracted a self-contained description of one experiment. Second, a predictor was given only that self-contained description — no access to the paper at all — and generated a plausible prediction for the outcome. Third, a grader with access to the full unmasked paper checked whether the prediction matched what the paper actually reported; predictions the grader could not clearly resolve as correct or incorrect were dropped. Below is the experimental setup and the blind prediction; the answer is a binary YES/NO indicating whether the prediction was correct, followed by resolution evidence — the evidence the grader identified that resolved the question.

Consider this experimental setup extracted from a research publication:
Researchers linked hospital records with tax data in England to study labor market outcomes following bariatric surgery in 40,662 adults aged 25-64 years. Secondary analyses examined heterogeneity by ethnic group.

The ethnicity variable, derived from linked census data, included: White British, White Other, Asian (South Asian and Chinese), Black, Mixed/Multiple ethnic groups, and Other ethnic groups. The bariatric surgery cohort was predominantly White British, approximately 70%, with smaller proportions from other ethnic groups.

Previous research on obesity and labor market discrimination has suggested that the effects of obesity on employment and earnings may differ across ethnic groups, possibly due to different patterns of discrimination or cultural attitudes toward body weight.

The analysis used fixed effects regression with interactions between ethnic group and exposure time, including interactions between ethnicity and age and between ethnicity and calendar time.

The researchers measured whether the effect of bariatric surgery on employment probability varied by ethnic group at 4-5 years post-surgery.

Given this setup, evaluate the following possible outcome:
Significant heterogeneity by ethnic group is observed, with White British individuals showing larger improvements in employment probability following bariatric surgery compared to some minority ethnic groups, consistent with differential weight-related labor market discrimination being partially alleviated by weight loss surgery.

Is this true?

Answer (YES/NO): NO